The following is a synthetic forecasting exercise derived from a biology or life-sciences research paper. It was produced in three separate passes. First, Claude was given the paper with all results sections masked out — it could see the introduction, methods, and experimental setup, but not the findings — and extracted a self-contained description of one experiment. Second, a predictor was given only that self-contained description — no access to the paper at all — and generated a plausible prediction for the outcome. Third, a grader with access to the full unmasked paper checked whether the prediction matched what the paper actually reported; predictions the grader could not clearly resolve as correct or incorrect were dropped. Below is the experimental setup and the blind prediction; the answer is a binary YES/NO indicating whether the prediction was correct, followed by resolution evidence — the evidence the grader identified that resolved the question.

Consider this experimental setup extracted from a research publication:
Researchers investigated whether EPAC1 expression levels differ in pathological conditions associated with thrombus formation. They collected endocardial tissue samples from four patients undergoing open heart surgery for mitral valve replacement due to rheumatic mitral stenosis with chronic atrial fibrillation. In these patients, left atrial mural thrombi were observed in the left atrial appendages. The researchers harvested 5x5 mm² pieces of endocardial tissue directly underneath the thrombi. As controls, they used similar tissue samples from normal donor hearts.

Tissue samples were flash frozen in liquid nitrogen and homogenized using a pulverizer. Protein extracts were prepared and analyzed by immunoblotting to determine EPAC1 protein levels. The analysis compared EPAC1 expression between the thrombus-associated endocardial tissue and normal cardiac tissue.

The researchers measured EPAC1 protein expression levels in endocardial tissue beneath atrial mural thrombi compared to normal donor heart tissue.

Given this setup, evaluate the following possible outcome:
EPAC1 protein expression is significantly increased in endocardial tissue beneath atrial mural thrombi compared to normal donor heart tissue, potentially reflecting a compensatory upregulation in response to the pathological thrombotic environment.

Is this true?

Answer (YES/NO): NO